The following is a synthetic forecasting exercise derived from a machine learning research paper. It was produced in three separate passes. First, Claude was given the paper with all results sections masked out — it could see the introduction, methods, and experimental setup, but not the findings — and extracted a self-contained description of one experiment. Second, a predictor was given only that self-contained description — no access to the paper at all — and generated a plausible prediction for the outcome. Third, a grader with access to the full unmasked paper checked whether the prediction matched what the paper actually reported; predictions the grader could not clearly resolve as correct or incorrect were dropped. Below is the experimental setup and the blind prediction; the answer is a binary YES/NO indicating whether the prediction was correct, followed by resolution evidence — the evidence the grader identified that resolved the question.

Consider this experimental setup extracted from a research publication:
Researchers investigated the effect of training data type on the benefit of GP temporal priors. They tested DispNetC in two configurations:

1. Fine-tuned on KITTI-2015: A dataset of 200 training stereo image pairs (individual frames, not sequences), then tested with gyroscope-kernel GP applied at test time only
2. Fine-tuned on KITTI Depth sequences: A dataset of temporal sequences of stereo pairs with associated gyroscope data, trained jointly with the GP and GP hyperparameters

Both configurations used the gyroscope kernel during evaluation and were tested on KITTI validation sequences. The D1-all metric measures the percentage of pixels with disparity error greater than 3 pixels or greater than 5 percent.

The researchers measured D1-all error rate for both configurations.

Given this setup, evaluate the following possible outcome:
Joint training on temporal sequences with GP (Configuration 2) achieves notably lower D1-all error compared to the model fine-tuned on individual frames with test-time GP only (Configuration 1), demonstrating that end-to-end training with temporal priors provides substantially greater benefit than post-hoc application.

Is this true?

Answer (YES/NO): NO